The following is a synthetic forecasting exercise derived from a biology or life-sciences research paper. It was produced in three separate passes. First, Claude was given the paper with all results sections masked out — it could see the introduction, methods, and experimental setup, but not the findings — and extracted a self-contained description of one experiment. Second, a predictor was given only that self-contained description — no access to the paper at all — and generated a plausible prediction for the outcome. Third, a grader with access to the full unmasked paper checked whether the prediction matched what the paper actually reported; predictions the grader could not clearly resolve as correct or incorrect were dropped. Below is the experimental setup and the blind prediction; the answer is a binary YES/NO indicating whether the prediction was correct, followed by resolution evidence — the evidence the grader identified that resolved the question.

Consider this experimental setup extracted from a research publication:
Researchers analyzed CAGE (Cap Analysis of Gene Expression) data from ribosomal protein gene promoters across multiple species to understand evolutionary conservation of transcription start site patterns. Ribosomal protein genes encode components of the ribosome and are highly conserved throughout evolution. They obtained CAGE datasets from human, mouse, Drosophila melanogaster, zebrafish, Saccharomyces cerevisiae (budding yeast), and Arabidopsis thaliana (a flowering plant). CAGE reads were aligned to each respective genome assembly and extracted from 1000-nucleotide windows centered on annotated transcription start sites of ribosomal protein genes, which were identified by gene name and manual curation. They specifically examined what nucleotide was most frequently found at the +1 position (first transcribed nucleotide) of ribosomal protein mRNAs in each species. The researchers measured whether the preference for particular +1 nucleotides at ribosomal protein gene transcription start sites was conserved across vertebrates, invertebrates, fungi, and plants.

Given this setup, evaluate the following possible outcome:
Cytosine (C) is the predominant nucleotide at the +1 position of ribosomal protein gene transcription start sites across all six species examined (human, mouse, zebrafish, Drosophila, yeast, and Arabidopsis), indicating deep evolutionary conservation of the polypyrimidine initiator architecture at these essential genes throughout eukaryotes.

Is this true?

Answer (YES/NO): NO